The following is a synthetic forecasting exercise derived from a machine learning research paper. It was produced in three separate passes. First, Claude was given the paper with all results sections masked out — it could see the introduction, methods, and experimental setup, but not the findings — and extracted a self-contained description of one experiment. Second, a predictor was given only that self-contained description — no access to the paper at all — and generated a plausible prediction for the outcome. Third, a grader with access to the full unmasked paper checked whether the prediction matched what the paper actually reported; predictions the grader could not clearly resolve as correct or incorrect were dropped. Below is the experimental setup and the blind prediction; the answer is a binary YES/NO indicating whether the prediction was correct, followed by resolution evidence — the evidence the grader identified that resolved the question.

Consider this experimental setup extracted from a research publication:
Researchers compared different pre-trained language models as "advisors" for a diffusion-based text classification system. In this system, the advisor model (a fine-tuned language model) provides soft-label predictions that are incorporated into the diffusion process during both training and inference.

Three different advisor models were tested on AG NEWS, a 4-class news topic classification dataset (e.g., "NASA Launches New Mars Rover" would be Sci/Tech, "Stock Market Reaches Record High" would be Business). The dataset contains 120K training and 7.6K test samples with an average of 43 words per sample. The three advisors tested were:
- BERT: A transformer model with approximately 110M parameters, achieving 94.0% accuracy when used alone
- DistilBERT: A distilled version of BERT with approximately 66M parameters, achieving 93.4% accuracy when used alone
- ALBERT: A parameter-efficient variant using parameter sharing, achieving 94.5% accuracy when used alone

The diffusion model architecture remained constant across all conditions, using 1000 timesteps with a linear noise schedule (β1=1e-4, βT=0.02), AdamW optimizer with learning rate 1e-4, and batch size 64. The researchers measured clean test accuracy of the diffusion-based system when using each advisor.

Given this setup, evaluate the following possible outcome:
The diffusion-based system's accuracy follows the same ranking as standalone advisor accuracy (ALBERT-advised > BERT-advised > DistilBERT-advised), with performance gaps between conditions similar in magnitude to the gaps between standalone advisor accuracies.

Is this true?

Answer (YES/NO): NO